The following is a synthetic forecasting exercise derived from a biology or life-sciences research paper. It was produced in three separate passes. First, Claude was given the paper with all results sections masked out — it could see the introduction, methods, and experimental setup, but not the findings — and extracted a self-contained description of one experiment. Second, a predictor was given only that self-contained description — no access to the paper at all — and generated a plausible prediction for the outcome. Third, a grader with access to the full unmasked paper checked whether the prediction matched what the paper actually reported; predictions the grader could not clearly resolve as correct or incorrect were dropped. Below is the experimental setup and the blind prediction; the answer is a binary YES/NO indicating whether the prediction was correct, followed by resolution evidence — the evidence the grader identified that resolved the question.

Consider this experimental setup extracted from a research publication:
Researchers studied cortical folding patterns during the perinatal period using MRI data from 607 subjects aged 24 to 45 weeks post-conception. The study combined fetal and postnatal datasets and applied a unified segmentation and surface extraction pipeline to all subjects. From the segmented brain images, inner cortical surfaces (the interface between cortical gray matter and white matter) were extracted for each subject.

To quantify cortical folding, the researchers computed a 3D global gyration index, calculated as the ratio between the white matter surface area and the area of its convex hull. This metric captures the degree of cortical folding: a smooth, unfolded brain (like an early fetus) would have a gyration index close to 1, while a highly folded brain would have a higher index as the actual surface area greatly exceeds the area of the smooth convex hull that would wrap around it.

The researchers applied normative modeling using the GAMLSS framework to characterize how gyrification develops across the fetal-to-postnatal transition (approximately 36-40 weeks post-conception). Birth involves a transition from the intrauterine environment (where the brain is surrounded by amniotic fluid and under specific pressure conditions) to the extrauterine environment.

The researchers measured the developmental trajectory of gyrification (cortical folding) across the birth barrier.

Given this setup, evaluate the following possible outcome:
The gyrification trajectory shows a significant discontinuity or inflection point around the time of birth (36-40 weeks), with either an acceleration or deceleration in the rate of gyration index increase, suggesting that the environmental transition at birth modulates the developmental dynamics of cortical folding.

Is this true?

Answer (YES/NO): YES